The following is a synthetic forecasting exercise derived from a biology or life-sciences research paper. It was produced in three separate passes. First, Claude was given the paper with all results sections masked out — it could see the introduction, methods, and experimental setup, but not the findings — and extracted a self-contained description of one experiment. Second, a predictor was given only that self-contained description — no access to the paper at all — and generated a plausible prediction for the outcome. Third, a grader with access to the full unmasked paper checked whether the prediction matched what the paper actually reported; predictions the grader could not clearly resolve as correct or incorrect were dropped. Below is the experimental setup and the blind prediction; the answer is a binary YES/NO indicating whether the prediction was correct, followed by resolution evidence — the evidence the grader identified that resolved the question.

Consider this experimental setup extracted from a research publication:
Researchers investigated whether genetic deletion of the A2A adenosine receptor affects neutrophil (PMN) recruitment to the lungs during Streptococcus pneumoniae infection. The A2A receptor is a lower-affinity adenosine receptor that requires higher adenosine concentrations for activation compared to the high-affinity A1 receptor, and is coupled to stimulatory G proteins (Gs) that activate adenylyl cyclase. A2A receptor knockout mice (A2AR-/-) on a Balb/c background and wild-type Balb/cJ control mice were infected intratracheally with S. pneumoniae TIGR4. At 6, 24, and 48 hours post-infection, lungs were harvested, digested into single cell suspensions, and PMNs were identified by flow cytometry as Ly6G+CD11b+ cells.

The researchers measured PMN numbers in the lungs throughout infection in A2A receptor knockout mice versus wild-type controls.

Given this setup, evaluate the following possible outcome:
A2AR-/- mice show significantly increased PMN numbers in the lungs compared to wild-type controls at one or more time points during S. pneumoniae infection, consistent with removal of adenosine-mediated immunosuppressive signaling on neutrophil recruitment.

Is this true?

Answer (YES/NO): NO